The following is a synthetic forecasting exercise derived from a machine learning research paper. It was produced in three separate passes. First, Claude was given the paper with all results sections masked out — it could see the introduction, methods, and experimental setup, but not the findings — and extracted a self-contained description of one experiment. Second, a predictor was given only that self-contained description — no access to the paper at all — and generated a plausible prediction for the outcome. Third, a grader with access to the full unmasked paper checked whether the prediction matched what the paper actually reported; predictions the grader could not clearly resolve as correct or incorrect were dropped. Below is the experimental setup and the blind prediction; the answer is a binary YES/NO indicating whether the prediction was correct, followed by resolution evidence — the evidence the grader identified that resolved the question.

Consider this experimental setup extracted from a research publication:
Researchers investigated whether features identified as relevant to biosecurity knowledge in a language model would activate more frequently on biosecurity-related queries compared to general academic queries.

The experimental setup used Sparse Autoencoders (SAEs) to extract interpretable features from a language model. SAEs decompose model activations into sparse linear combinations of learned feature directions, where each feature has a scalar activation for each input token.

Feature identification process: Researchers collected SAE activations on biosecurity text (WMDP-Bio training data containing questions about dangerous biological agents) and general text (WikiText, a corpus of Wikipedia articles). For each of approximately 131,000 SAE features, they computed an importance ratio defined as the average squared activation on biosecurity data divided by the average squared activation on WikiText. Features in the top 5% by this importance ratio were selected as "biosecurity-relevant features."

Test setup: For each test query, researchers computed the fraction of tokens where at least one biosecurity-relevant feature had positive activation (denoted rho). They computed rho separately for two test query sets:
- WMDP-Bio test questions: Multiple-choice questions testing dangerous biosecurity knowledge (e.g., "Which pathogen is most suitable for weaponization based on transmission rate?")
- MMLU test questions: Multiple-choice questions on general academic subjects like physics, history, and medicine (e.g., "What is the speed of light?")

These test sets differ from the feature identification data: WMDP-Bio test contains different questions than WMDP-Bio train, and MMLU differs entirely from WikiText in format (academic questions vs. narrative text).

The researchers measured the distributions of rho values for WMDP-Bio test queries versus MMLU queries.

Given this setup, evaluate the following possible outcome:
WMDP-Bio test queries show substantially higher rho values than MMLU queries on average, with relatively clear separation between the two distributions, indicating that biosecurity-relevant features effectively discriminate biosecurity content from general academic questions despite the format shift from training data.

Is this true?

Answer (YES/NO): YES